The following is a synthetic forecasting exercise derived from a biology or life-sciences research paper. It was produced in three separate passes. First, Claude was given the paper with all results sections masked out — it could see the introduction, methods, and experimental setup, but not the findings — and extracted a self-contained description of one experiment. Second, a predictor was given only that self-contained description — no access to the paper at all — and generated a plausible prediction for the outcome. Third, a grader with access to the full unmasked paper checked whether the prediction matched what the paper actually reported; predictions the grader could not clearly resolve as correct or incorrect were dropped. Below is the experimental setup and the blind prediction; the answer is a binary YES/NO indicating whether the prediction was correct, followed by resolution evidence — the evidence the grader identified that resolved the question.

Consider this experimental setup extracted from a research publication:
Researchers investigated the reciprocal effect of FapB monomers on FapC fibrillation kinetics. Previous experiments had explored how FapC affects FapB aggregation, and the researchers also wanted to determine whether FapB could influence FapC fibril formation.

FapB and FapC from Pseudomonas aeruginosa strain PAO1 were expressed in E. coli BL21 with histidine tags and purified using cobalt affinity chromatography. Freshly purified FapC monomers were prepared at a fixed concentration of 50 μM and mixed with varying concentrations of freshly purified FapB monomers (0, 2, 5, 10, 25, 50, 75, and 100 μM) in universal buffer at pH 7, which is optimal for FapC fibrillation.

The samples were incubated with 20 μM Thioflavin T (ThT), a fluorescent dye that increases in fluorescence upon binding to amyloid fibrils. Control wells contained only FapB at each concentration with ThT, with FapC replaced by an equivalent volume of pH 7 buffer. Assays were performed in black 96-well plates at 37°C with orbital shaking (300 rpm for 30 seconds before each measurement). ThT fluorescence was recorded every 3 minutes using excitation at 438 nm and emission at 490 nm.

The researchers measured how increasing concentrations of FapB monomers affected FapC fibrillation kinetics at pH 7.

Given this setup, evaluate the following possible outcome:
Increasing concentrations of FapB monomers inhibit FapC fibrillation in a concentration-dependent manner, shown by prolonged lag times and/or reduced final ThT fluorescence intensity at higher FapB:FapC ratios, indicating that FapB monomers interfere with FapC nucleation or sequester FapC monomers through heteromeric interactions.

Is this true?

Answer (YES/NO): YES